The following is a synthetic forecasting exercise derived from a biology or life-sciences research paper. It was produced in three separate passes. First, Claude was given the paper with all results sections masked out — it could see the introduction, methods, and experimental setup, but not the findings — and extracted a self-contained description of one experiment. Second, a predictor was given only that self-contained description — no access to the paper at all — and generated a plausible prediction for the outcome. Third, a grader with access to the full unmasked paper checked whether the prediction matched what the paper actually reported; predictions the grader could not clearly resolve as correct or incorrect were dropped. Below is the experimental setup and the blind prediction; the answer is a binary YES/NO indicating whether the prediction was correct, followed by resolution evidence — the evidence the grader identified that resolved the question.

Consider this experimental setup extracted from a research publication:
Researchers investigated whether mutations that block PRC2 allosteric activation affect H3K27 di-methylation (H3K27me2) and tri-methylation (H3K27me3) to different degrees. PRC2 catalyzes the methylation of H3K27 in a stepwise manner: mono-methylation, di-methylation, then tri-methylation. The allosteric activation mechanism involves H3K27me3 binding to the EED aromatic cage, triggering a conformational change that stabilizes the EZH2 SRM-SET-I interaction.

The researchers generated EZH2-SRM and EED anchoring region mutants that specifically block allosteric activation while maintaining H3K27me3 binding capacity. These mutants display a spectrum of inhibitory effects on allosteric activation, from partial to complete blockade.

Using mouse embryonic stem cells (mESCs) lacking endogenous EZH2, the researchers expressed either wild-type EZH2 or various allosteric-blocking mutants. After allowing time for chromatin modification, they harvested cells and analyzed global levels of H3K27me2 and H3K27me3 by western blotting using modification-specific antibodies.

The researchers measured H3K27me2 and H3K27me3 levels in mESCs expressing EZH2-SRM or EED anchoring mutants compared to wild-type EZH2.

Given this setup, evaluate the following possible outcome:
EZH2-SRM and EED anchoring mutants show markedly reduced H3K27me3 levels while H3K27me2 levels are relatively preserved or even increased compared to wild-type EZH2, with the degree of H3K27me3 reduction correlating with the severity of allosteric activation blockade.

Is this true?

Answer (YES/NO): NO